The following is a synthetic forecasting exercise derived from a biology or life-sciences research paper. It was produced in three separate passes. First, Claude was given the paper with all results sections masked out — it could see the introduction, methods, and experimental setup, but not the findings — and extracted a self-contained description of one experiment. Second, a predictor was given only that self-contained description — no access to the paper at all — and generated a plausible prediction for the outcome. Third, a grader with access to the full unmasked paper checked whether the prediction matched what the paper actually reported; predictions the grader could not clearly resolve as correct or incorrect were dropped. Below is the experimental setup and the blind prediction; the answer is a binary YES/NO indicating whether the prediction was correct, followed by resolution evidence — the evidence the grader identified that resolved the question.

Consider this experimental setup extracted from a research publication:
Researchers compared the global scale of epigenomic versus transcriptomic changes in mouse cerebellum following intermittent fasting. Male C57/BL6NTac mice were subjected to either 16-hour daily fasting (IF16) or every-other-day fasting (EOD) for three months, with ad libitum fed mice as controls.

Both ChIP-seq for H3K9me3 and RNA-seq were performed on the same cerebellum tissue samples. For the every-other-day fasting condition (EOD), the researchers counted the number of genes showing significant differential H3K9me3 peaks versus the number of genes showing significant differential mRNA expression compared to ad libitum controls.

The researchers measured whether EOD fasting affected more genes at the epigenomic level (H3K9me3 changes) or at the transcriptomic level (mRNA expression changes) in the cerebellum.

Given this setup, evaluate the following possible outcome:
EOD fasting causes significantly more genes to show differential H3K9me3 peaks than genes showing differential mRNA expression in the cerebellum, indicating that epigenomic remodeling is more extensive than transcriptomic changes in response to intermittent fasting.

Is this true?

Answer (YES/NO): NO